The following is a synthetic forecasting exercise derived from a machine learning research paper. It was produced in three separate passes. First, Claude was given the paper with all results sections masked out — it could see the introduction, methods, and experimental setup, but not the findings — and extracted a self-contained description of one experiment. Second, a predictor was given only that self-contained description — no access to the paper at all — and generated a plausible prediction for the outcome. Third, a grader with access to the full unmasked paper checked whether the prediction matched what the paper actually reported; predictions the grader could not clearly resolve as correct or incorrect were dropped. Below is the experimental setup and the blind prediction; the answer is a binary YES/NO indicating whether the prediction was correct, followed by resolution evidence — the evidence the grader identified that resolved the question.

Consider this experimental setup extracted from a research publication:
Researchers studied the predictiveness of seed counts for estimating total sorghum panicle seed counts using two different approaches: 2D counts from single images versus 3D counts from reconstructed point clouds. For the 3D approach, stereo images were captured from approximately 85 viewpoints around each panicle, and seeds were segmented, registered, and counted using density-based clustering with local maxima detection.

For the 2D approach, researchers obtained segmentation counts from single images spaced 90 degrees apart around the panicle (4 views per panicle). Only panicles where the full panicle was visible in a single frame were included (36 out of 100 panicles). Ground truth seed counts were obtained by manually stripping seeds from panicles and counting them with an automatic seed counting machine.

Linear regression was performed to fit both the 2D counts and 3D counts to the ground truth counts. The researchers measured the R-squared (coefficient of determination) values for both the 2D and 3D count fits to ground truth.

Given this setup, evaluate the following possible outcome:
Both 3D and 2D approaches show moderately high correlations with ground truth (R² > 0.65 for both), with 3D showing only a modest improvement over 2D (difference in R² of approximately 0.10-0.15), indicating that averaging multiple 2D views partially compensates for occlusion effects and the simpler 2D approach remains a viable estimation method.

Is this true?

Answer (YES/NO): NO